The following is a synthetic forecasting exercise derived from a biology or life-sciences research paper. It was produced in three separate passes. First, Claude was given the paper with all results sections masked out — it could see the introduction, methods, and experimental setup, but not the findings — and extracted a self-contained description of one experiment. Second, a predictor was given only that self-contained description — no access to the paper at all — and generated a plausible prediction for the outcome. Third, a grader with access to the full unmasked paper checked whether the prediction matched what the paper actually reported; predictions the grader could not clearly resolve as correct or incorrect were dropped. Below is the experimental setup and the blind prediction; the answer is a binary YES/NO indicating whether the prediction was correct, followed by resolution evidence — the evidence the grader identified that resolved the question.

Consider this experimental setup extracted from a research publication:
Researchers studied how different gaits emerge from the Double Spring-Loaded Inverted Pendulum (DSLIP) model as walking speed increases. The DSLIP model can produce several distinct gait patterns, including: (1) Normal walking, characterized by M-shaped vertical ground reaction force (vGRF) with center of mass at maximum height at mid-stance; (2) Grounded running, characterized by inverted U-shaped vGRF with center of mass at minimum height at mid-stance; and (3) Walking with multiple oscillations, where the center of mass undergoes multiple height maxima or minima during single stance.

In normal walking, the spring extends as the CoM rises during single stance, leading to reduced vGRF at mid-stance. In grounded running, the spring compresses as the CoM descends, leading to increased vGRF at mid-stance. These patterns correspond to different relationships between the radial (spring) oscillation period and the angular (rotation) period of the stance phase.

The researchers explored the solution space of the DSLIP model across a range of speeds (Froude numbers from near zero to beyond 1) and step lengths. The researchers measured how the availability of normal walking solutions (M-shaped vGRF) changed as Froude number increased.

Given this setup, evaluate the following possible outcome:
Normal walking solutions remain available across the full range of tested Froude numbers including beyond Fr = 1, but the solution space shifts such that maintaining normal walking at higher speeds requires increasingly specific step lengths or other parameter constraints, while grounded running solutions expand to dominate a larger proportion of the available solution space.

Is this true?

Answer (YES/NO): NO